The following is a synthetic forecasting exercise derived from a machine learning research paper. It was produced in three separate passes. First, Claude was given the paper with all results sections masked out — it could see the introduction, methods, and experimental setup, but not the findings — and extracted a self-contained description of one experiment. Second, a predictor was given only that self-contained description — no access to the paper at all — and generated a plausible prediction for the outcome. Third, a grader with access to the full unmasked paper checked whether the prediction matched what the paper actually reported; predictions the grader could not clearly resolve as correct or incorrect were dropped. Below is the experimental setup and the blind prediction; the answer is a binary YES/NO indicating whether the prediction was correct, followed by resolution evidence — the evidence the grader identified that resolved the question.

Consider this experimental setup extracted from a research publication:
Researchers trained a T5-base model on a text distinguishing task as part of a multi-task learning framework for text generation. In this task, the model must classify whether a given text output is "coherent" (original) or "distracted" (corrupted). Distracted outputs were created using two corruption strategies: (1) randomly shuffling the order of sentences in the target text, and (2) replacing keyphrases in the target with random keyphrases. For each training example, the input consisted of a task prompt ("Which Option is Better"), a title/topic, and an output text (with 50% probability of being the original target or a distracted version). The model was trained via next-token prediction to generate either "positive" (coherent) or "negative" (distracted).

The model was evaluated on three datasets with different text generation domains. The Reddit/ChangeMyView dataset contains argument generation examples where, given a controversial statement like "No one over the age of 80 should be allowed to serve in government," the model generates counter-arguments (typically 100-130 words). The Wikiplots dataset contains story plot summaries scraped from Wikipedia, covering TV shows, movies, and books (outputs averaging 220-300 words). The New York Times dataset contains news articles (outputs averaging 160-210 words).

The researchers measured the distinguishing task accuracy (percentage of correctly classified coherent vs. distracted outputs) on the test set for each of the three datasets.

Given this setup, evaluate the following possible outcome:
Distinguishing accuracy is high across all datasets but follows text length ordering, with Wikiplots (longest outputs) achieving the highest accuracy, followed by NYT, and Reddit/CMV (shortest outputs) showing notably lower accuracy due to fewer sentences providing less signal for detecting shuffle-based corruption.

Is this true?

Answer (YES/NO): NO